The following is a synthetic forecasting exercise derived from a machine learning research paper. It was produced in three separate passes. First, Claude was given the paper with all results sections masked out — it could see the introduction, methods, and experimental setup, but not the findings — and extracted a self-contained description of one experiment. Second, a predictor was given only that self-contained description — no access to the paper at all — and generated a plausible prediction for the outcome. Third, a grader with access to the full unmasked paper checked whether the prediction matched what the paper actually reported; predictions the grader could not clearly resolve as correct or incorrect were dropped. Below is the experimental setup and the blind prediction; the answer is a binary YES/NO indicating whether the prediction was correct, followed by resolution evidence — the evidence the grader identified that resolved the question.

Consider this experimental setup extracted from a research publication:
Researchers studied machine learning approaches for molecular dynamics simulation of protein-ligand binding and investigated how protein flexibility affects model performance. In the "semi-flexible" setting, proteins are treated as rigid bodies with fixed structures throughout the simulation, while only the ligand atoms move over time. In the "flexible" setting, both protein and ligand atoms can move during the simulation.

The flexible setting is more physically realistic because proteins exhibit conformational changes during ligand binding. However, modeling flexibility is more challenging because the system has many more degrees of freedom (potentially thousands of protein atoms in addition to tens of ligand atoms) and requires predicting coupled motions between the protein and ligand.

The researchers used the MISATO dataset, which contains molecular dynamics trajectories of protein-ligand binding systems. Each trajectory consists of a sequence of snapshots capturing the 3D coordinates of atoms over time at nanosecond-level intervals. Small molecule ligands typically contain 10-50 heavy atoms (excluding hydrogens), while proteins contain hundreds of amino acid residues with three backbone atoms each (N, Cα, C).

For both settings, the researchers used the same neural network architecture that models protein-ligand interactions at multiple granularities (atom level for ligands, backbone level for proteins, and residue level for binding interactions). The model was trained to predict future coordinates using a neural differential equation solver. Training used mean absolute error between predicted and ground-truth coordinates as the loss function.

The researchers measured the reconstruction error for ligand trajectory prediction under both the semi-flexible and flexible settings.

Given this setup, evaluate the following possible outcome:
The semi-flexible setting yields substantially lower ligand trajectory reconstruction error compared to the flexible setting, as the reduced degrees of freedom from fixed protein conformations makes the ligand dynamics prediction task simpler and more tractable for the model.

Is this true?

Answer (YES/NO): YES